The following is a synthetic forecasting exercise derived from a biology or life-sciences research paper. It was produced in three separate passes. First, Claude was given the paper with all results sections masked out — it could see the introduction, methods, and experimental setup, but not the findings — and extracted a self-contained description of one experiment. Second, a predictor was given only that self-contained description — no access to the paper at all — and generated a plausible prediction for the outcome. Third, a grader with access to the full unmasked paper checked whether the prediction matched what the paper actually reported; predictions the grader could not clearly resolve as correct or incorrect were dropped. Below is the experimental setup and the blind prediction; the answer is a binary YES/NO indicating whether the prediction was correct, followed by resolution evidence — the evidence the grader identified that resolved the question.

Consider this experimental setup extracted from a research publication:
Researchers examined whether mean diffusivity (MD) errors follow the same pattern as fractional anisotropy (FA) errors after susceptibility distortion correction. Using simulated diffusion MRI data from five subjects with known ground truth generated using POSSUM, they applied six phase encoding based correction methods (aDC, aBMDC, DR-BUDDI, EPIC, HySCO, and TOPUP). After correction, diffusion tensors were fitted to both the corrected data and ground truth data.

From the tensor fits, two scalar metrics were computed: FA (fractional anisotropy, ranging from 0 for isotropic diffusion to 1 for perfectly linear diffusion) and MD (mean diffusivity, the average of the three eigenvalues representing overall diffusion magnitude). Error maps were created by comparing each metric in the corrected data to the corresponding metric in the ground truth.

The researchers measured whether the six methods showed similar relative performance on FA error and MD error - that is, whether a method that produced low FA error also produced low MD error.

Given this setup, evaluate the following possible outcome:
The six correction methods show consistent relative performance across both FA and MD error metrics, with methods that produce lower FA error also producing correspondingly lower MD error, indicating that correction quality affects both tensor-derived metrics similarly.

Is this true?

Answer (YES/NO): YES